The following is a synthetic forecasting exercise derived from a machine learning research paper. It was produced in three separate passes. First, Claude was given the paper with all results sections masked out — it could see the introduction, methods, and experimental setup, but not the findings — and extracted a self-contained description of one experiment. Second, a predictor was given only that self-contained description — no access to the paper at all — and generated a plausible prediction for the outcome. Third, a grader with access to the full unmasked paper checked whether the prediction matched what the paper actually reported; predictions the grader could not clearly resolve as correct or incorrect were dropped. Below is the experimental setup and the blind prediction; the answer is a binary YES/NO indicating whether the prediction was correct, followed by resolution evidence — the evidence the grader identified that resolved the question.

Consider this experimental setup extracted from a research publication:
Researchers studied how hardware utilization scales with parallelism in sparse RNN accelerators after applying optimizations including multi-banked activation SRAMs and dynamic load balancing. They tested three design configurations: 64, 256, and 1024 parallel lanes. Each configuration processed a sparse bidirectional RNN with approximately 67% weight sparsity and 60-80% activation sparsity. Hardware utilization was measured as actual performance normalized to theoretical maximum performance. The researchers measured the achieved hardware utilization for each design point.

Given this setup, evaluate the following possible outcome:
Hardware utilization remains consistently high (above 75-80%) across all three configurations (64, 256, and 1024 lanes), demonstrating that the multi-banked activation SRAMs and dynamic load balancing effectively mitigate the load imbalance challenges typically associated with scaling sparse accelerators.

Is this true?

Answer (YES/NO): NO